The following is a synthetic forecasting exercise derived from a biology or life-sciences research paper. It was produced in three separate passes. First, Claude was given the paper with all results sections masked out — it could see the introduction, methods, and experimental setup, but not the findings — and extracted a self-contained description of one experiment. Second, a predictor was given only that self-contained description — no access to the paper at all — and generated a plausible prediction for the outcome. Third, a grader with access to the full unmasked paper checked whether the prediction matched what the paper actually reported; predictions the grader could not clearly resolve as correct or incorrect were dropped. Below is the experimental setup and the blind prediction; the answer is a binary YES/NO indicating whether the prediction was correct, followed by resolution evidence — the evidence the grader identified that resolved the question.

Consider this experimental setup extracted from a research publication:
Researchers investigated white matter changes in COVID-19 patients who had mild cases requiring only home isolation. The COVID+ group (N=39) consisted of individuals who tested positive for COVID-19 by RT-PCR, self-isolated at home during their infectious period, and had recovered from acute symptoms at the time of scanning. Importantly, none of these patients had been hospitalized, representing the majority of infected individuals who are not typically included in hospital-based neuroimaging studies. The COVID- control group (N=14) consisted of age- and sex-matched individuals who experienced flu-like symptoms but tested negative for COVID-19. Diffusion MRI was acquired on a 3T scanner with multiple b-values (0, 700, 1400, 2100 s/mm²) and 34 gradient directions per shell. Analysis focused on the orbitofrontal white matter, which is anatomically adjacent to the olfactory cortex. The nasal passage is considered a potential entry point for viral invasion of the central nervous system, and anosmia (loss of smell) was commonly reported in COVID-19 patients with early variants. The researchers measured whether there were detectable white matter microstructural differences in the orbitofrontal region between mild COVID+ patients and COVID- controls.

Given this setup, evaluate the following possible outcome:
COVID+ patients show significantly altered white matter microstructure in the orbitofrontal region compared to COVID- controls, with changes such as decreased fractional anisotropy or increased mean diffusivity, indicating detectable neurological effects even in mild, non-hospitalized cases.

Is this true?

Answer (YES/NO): NO